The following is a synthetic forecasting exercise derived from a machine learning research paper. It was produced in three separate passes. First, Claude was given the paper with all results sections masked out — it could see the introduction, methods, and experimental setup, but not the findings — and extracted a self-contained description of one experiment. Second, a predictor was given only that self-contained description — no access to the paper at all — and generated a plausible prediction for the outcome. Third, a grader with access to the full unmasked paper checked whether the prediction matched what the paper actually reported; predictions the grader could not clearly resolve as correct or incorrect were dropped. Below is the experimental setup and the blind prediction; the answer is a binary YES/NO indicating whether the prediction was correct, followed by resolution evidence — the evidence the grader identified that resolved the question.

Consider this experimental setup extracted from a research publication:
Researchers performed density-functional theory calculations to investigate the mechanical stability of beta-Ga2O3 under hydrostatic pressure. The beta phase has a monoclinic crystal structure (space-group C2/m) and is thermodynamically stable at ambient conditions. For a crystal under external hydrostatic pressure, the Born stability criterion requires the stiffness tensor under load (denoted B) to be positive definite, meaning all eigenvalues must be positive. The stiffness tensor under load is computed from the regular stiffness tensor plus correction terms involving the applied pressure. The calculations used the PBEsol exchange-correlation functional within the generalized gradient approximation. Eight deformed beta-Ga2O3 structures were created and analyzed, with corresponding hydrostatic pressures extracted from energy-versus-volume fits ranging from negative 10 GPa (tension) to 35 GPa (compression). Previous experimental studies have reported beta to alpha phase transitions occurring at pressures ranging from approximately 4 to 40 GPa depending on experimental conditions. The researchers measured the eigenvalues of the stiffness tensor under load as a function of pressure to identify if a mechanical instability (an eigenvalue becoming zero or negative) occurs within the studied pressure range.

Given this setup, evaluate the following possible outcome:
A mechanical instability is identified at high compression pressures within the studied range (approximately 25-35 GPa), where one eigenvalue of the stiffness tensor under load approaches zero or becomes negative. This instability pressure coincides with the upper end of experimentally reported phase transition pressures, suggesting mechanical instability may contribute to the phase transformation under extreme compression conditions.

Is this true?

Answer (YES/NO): YES